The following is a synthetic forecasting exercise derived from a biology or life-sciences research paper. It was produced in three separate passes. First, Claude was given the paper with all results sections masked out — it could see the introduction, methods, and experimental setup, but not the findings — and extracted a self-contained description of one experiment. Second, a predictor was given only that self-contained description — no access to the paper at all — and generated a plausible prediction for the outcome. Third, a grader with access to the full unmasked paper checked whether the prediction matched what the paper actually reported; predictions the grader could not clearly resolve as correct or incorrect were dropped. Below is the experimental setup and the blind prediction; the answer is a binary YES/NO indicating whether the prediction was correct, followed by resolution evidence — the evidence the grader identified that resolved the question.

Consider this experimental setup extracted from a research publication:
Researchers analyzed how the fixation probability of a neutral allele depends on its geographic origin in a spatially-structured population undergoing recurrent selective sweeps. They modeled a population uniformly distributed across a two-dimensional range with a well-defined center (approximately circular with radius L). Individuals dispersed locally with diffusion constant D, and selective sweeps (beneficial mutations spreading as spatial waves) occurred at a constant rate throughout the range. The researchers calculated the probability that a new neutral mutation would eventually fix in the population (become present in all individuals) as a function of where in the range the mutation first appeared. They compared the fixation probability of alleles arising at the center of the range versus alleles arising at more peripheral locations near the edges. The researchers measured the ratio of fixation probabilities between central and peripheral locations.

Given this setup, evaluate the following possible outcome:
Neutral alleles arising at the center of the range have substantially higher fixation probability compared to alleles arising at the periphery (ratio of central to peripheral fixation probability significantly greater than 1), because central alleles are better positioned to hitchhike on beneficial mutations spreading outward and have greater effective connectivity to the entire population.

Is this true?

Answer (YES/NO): YES